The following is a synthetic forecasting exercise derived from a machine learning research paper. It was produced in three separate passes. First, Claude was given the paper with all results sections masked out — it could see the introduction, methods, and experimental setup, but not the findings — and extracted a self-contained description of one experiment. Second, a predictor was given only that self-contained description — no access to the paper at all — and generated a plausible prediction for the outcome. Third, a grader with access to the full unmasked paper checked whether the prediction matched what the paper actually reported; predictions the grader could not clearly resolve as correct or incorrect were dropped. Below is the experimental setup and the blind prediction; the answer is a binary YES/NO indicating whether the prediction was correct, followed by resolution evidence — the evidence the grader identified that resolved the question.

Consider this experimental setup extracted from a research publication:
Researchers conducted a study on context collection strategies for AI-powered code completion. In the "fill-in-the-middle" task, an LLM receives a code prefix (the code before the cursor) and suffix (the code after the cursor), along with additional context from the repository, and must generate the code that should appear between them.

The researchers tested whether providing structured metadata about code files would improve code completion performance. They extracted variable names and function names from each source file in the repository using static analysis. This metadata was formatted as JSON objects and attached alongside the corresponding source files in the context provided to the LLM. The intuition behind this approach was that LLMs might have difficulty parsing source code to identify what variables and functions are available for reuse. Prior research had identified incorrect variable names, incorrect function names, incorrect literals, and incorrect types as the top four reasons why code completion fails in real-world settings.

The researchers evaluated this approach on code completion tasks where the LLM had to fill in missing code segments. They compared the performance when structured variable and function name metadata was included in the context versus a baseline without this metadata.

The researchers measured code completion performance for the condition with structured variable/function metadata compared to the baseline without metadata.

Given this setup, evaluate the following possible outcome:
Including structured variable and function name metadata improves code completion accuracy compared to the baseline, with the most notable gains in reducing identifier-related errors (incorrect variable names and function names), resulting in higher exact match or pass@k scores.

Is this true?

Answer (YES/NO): NO